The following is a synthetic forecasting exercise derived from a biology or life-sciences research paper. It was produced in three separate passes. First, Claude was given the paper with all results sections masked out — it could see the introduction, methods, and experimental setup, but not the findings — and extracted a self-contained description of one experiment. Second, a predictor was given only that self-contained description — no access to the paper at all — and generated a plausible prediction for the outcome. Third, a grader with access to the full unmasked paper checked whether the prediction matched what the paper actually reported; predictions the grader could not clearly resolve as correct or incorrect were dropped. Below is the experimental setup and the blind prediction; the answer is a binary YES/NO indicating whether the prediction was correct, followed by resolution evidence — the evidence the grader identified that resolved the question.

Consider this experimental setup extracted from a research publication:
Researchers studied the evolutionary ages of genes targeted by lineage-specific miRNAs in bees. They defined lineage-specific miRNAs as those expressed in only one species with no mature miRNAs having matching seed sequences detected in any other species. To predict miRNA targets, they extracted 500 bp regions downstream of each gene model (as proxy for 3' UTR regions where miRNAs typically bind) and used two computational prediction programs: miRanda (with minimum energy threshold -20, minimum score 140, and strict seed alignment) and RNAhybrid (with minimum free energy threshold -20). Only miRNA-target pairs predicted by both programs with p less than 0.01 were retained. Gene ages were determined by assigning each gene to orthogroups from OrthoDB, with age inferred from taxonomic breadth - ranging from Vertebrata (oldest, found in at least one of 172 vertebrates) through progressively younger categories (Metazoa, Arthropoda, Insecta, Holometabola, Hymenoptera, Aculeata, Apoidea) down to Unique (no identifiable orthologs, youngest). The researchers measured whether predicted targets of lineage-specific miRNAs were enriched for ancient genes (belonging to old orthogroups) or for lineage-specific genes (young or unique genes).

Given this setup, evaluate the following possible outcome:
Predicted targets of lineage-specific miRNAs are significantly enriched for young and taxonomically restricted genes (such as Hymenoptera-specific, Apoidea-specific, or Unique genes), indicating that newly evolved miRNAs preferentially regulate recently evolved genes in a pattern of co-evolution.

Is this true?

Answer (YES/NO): YES